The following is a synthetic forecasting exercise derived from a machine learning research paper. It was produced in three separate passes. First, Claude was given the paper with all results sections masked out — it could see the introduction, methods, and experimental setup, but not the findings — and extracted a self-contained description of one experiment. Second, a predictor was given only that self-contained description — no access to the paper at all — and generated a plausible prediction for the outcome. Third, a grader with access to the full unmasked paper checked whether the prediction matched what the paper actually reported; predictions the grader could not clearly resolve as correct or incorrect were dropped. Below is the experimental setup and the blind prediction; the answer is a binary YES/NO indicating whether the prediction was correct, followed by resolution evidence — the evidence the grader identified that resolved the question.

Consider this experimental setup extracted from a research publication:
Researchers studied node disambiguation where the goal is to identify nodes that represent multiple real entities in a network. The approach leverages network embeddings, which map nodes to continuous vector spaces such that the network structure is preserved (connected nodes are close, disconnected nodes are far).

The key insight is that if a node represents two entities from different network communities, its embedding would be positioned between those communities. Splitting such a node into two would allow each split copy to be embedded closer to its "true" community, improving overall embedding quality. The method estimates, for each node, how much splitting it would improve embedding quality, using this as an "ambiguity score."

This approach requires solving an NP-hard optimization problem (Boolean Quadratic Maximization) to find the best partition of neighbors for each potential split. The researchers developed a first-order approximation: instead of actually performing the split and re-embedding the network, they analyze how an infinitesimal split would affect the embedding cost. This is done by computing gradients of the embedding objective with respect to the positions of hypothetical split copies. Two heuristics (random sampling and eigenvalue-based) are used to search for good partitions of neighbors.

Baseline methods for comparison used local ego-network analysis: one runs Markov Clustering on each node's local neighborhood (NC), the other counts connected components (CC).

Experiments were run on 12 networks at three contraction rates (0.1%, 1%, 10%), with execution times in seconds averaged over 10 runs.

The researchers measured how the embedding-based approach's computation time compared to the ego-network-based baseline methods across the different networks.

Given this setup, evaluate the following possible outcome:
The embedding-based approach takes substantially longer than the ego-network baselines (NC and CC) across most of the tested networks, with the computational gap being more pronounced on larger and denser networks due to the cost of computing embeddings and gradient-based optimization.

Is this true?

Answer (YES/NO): NO